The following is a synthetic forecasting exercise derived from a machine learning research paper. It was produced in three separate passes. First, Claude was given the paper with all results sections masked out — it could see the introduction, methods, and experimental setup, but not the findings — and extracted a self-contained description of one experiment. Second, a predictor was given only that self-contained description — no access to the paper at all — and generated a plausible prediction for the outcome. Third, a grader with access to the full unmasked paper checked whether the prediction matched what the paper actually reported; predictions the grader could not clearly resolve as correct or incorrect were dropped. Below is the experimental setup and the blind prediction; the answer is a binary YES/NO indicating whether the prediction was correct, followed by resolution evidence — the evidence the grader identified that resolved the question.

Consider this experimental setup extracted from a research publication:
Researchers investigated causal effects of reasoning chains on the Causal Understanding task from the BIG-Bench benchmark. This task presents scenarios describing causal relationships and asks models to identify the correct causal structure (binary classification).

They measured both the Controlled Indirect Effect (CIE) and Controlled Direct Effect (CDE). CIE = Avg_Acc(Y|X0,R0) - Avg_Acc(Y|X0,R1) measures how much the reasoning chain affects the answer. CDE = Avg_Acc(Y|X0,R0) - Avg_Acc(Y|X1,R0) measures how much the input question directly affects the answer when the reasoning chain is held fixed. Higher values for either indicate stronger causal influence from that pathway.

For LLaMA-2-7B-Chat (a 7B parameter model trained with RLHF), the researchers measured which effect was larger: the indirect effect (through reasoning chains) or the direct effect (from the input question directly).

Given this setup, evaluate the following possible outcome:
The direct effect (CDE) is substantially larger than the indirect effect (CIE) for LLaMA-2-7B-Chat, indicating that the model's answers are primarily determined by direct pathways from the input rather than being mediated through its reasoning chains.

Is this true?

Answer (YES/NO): YES